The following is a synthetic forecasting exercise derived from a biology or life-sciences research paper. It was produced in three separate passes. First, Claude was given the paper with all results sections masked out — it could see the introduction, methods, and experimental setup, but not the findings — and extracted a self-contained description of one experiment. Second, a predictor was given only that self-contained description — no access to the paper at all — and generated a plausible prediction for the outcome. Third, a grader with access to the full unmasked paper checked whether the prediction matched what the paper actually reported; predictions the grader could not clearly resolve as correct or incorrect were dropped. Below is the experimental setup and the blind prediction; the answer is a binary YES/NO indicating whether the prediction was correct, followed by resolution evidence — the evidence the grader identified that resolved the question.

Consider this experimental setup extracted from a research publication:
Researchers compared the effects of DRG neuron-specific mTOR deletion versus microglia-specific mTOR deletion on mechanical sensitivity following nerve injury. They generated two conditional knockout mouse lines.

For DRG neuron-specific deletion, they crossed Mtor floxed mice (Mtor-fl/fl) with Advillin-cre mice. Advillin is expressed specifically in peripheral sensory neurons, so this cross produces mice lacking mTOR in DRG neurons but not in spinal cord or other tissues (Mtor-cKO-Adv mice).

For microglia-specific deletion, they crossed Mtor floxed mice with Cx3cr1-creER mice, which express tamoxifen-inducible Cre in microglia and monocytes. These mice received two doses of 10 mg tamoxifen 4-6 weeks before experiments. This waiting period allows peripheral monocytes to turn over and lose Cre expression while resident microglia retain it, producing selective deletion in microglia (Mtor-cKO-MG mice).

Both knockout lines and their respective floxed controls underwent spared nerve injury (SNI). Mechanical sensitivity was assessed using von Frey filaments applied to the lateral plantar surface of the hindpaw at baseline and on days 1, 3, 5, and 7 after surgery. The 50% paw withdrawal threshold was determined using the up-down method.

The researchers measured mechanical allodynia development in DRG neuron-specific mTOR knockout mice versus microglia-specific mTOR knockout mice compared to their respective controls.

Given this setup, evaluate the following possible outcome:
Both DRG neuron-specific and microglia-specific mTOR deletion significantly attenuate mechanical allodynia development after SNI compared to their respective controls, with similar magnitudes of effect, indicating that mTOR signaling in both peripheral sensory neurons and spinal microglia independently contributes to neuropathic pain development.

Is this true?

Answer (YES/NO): NO